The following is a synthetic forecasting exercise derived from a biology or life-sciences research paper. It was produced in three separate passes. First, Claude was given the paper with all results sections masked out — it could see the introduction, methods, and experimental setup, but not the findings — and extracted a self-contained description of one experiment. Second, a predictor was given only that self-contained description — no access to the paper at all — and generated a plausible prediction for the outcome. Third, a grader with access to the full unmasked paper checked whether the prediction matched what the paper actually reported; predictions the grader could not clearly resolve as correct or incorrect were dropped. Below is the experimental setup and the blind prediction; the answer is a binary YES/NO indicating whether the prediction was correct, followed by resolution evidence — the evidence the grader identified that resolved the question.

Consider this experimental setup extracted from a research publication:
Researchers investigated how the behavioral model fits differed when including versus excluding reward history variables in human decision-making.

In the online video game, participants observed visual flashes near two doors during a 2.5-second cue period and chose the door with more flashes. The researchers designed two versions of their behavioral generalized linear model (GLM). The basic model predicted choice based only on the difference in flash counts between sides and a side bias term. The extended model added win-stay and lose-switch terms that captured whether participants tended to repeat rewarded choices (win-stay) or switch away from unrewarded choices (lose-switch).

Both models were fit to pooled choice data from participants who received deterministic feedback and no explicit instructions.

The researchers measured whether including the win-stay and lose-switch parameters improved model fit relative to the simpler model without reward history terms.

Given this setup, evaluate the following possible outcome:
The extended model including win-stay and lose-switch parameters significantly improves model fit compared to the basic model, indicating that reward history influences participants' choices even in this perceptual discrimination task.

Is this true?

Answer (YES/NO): YES